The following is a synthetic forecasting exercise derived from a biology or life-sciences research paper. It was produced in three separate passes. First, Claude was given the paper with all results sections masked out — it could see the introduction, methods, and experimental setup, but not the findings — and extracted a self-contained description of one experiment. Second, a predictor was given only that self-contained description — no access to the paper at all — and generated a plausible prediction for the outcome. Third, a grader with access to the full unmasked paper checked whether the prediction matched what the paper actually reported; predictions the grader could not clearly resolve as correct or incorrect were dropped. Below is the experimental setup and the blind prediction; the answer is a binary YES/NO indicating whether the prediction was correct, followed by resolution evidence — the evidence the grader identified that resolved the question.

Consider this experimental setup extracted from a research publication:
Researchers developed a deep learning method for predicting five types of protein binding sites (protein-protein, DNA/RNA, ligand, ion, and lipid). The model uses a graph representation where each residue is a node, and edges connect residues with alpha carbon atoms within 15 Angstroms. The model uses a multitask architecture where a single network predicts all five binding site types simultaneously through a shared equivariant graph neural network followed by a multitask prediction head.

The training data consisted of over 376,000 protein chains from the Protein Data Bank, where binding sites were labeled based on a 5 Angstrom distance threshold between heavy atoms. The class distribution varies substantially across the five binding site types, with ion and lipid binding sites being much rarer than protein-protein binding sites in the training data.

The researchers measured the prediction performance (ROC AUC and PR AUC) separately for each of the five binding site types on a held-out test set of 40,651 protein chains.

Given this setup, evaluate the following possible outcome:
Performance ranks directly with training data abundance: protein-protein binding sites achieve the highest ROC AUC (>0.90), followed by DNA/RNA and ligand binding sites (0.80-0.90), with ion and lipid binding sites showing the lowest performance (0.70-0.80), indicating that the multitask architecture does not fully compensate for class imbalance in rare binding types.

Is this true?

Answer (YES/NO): NO